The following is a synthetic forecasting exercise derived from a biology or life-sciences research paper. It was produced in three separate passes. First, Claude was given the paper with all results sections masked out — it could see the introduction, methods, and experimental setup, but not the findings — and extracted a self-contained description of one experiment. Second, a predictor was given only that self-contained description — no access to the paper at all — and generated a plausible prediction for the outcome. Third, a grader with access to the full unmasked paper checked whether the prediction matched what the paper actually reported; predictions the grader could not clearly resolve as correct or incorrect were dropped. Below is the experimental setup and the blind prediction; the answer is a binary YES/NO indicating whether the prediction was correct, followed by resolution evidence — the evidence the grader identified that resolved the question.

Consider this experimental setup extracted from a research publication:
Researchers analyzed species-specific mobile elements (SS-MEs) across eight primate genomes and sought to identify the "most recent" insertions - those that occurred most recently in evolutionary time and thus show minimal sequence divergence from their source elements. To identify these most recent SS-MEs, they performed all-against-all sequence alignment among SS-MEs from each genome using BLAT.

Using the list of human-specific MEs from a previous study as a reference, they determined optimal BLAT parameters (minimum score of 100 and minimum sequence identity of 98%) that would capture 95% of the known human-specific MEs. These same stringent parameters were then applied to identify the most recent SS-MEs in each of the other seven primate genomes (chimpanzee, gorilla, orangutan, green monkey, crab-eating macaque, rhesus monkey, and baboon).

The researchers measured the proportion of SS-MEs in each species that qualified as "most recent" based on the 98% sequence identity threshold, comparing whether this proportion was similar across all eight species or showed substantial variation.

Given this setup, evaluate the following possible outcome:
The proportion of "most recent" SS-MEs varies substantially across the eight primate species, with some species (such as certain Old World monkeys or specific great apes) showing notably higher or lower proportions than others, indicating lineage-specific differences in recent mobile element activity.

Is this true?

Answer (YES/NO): YES